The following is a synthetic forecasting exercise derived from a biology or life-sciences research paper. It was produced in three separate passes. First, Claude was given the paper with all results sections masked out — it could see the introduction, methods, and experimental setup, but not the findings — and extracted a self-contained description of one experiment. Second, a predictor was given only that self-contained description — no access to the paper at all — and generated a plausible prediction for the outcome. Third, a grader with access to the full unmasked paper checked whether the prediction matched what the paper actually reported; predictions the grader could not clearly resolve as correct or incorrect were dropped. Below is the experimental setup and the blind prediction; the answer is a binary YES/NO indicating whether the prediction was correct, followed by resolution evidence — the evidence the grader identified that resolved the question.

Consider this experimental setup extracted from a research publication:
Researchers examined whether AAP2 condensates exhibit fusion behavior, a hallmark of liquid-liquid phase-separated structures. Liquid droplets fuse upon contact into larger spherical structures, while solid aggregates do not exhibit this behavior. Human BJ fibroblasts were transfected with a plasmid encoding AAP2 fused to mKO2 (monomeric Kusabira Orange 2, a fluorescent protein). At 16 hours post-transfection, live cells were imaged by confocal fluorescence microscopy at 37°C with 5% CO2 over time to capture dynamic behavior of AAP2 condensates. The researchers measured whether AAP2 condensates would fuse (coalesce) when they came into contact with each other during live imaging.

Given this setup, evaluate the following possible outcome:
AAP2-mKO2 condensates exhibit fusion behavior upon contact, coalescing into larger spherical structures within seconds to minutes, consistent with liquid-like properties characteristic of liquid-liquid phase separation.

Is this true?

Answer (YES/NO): YES